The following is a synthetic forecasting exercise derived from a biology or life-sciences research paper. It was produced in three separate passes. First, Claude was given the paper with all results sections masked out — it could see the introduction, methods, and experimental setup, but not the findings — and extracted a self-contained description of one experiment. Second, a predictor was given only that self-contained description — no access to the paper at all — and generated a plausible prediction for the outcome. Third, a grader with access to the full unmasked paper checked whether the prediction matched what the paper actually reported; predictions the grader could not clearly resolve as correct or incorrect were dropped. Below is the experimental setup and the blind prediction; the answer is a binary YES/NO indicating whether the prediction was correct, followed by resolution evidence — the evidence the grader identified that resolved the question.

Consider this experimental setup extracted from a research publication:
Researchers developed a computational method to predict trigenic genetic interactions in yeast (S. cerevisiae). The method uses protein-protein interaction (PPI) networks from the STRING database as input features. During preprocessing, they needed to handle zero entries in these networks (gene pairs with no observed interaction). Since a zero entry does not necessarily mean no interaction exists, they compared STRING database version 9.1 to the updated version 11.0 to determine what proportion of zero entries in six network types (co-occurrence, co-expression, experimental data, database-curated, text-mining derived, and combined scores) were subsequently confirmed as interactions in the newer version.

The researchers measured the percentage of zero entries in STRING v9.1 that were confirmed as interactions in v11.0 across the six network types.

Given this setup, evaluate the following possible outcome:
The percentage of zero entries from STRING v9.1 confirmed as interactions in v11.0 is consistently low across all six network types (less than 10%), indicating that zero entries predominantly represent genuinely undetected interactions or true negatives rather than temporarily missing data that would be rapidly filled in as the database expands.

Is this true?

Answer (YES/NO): YES